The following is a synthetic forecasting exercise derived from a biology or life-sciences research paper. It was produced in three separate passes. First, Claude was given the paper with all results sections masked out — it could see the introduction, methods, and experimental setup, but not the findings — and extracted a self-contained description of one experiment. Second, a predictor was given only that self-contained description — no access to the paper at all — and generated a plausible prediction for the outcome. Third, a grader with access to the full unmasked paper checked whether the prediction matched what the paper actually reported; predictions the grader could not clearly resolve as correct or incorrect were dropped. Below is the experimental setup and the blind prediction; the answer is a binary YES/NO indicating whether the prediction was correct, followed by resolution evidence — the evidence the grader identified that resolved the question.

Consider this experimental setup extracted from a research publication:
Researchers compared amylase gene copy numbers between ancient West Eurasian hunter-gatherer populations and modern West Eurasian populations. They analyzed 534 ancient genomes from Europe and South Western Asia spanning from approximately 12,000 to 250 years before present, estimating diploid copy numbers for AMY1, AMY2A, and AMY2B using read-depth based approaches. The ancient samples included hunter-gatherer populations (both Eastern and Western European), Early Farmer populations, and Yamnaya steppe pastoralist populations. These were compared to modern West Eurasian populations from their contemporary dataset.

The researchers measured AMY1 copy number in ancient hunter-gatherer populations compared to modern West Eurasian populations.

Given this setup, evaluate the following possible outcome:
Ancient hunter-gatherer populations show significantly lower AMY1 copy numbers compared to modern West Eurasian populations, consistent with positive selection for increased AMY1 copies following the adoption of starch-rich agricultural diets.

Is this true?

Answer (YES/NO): YES